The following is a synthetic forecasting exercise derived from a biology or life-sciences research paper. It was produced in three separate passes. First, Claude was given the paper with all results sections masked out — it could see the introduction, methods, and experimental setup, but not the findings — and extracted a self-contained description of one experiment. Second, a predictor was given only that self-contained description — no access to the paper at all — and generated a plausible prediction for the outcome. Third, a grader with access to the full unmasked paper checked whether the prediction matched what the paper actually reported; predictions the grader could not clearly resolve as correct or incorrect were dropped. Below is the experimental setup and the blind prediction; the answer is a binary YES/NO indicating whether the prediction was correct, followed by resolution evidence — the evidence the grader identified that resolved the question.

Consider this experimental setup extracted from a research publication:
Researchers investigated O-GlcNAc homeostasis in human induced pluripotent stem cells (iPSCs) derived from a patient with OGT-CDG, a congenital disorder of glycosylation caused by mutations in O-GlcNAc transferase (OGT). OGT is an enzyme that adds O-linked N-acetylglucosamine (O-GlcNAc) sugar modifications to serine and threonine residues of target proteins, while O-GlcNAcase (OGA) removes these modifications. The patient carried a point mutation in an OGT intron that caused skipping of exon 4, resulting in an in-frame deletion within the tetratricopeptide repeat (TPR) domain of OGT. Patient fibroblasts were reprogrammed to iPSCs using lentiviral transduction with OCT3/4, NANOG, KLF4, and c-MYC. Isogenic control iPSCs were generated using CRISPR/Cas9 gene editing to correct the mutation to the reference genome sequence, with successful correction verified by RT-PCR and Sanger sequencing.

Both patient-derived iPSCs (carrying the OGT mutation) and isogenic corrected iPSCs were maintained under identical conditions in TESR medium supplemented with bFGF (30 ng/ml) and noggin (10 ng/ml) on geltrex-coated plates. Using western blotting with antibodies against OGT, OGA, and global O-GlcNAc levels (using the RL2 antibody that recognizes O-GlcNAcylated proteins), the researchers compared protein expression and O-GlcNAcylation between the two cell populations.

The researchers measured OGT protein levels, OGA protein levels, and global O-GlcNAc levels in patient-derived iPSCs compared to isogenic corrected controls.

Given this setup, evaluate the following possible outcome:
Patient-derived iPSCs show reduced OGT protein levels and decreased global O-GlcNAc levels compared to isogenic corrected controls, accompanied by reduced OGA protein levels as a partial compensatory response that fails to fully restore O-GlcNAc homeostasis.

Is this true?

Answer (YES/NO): NO